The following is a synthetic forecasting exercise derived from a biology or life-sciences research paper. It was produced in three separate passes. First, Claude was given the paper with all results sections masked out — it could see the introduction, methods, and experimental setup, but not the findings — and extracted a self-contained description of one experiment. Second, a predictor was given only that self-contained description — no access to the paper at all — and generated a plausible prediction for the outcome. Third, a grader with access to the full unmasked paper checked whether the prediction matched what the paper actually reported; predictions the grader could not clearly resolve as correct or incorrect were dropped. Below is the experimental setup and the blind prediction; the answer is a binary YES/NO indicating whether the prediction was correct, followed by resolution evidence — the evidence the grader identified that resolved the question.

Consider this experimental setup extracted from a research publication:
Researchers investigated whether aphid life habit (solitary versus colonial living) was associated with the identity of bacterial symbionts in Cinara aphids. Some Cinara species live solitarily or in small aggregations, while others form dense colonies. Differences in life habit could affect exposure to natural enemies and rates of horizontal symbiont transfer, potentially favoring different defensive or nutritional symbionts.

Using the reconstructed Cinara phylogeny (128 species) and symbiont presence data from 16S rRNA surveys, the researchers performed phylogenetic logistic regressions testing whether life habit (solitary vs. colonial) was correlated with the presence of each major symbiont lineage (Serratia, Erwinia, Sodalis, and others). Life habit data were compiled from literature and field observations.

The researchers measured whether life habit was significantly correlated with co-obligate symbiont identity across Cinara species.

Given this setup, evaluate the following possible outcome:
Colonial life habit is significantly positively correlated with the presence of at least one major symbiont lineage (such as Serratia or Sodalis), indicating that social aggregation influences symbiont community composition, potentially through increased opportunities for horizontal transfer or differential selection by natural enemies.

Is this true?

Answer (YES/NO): NO